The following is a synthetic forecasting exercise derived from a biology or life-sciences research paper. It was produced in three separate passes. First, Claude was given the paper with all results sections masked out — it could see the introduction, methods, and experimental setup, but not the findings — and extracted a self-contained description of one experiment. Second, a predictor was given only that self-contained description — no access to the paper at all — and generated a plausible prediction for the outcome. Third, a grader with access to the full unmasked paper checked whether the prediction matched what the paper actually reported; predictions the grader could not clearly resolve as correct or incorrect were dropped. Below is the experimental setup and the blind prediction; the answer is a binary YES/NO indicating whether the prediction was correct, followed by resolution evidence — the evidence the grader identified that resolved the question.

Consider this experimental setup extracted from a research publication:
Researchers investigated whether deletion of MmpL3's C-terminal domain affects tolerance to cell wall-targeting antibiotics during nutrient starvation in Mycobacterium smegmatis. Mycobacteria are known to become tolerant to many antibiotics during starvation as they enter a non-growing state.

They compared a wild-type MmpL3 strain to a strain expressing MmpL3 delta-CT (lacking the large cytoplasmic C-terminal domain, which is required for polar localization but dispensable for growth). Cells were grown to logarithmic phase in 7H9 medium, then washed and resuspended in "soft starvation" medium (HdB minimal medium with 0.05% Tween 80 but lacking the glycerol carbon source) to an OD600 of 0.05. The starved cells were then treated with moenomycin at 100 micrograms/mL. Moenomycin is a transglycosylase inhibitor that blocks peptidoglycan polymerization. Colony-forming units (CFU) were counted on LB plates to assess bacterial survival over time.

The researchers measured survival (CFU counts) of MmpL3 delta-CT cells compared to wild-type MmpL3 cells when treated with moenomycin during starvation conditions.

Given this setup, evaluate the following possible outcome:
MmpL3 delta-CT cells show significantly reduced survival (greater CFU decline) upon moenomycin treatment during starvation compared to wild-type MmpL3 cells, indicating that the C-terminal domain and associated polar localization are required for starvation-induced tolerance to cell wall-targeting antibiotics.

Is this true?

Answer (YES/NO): YES